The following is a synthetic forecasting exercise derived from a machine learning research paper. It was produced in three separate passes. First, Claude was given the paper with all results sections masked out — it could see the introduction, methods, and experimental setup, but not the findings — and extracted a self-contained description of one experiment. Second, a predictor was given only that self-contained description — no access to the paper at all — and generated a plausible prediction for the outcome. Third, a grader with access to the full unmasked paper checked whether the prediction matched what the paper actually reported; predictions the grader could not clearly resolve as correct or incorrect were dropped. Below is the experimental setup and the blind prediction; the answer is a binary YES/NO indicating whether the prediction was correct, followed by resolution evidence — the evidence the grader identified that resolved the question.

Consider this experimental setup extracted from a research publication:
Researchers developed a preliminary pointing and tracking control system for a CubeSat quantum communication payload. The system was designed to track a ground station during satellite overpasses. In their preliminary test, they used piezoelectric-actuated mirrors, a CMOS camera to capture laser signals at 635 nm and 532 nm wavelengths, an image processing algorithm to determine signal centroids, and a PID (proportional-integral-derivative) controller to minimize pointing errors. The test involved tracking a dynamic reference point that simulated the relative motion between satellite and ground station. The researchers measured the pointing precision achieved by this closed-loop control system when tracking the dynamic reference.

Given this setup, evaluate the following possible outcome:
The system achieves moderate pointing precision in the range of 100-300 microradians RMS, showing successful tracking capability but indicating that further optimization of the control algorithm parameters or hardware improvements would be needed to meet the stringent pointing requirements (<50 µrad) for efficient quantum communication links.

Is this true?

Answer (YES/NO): NO